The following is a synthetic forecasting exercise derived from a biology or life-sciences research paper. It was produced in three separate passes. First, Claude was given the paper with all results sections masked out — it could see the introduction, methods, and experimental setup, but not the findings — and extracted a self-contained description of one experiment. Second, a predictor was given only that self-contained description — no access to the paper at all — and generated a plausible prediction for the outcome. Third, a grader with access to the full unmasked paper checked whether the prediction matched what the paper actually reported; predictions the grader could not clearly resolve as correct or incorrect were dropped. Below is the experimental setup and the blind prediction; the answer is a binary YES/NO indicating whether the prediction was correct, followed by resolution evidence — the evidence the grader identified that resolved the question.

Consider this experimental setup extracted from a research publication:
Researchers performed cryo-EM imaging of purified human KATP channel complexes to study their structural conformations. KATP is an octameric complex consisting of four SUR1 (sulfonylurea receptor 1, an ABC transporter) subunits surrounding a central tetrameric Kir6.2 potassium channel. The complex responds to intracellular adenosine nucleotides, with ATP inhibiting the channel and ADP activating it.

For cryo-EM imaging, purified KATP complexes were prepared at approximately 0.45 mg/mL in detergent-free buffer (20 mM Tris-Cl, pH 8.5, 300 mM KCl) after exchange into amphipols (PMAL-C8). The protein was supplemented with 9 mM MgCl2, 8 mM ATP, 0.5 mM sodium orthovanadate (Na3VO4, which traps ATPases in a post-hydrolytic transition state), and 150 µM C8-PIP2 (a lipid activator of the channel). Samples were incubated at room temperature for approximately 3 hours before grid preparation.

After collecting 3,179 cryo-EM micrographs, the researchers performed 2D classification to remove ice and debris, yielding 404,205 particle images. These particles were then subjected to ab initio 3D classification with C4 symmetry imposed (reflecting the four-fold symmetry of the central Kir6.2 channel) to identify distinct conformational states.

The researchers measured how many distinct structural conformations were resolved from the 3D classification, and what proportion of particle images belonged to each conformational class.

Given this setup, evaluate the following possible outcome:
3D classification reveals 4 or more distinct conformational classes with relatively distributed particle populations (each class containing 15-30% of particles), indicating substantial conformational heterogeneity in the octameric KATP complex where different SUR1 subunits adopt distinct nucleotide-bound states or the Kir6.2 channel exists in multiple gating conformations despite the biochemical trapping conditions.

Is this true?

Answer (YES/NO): NO